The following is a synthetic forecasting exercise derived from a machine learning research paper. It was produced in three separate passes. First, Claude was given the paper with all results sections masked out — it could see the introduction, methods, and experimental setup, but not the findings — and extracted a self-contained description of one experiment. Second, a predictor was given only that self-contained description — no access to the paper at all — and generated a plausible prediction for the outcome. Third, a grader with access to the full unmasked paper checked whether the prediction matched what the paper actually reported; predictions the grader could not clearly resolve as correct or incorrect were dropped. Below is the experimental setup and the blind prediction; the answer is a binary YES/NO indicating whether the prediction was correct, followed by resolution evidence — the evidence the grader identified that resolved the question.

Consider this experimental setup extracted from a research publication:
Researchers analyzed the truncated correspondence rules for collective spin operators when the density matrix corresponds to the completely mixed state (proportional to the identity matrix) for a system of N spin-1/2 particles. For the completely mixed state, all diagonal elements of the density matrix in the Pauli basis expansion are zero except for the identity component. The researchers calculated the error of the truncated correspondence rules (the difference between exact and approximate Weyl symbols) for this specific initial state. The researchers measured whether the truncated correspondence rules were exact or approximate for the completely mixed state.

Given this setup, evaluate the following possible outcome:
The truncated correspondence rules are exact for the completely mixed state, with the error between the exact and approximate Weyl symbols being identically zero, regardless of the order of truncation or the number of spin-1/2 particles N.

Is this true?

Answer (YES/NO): YES